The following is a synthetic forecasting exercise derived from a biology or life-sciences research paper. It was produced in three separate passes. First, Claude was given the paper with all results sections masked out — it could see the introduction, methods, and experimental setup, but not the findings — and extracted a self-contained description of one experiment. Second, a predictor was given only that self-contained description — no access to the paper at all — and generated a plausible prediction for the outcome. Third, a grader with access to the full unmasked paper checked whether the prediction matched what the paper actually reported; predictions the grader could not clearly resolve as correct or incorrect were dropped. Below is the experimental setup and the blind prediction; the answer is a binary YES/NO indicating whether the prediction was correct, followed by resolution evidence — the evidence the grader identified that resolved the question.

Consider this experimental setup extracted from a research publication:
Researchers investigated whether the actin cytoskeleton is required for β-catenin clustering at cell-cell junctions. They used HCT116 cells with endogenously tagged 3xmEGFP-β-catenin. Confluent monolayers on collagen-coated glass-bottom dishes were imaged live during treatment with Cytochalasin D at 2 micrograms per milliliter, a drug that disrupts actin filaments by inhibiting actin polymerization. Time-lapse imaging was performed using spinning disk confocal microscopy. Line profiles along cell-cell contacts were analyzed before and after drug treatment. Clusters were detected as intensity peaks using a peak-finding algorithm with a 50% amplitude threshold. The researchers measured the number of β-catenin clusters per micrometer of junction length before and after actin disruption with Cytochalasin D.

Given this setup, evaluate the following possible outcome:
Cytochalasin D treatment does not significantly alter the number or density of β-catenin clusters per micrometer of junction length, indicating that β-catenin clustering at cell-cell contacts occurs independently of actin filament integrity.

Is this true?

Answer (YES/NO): NO